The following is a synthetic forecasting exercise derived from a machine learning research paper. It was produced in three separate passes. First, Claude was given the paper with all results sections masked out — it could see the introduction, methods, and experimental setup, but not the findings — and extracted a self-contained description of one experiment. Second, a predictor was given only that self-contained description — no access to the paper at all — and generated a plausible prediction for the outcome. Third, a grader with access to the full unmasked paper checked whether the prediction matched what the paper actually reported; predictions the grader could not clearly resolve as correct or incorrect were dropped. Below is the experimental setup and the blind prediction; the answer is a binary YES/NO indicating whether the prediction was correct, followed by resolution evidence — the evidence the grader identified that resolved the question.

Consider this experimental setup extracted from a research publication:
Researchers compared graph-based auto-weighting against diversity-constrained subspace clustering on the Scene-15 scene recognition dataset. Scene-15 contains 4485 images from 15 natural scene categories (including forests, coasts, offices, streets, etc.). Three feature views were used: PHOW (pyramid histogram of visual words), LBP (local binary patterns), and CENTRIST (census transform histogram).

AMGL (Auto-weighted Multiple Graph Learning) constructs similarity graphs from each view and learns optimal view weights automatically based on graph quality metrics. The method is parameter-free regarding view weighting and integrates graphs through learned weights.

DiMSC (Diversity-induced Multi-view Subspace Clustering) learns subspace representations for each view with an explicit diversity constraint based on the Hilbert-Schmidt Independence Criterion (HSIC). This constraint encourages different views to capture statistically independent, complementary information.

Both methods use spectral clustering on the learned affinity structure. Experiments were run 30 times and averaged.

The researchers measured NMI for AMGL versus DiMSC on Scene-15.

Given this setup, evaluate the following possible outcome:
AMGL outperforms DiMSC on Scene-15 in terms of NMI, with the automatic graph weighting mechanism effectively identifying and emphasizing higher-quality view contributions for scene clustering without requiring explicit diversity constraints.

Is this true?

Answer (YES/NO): YES